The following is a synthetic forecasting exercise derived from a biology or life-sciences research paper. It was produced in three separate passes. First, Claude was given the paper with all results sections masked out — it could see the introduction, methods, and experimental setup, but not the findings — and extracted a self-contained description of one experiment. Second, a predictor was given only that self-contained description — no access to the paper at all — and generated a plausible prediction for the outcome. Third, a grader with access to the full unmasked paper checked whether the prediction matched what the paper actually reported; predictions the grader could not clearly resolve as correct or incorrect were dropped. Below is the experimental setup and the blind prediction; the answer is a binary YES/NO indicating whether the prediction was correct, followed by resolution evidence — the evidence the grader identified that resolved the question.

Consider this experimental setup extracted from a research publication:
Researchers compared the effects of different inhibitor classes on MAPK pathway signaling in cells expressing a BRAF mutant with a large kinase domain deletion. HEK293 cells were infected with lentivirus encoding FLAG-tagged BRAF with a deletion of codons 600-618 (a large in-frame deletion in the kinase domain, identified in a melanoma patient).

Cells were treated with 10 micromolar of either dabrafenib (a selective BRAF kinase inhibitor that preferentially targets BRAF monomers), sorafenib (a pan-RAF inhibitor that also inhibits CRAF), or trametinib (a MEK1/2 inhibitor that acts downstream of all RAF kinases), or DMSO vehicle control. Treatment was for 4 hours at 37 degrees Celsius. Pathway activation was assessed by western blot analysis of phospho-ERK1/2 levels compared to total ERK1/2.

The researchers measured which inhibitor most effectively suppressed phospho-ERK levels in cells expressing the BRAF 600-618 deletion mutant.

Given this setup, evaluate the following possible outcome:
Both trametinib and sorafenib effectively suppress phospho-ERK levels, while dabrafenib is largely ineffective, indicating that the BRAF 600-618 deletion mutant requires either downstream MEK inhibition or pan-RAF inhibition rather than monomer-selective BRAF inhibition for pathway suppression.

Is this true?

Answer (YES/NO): NO